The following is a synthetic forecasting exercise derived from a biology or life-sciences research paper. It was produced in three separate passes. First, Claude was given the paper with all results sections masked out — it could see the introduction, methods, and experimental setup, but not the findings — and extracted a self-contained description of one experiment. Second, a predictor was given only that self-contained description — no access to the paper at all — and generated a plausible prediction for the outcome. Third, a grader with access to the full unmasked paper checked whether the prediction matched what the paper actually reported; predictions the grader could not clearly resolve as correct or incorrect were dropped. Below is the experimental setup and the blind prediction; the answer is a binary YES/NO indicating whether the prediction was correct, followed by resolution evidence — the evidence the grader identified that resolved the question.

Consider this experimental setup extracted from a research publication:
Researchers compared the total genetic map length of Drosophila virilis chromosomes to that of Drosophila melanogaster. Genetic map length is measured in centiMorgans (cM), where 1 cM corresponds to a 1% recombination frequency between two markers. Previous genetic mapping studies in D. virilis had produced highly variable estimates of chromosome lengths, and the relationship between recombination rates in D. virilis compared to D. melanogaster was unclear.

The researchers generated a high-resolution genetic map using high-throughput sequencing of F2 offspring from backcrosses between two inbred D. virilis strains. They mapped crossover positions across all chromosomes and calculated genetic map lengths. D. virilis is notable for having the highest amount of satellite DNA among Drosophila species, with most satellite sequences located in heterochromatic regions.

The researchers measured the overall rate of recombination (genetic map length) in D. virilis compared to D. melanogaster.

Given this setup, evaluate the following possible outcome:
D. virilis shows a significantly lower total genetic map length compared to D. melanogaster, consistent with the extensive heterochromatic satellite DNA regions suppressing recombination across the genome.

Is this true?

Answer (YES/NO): NO